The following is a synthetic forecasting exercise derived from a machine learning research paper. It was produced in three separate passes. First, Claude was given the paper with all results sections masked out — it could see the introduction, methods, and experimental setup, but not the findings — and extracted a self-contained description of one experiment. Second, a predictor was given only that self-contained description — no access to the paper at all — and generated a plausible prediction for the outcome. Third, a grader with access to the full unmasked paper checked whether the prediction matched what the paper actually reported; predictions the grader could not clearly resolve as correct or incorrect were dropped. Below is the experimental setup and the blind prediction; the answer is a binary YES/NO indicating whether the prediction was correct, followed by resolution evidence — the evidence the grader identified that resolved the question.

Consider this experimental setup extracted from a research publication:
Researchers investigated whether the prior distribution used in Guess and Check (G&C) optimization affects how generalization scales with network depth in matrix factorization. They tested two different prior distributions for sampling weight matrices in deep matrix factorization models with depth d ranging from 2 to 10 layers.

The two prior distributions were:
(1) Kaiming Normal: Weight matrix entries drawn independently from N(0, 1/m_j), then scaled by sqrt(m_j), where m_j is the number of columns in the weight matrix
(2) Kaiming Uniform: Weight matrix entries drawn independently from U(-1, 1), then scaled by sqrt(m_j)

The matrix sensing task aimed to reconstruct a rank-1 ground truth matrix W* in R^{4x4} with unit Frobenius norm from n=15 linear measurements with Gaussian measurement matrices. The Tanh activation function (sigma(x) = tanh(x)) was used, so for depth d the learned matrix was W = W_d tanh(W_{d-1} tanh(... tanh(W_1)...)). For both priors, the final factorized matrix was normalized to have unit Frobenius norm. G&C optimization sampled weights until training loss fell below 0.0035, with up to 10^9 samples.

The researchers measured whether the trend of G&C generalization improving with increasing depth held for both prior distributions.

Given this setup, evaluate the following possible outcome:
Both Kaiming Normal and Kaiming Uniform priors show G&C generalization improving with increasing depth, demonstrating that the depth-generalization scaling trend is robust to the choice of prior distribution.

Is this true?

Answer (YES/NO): YES